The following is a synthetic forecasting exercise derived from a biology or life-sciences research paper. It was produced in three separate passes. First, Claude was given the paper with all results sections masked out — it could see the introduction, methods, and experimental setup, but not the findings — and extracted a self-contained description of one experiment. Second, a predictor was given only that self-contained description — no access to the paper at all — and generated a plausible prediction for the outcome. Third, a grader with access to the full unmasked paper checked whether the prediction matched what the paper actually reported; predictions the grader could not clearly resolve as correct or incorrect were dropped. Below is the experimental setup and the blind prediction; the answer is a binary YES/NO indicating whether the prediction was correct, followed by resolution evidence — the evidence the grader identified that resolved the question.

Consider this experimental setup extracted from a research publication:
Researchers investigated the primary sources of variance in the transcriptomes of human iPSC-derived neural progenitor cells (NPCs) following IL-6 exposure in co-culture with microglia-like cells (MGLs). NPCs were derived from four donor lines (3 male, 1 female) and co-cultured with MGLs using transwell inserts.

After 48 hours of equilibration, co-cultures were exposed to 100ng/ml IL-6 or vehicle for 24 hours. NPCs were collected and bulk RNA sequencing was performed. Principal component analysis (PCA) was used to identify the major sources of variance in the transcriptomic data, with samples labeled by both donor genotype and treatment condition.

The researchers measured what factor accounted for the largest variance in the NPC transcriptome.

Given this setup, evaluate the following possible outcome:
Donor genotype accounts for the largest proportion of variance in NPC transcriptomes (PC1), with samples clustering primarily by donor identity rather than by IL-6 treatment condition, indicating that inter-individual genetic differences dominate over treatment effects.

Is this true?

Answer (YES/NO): YES